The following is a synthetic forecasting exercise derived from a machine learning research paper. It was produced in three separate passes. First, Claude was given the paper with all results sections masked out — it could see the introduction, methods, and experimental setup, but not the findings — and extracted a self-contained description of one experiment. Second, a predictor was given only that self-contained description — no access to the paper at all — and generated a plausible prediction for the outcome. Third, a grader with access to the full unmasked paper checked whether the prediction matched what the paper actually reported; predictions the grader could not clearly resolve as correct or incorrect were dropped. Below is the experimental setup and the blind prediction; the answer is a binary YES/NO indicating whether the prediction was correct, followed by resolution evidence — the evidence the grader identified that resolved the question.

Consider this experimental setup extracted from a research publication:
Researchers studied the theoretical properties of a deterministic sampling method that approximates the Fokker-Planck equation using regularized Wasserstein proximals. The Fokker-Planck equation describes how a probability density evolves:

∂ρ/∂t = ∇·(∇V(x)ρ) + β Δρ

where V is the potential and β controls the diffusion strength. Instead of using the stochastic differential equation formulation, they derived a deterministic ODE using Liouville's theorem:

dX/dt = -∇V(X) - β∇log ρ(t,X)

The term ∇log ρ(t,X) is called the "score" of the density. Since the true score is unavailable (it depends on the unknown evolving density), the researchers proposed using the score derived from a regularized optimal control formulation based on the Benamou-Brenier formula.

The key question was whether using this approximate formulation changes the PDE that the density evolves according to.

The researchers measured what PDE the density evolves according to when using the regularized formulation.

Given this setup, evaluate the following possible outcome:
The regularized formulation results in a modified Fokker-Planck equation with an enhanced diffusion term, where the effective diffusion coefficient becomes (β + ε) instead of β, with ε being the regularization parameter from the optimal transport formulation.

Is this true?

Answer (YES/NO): NO